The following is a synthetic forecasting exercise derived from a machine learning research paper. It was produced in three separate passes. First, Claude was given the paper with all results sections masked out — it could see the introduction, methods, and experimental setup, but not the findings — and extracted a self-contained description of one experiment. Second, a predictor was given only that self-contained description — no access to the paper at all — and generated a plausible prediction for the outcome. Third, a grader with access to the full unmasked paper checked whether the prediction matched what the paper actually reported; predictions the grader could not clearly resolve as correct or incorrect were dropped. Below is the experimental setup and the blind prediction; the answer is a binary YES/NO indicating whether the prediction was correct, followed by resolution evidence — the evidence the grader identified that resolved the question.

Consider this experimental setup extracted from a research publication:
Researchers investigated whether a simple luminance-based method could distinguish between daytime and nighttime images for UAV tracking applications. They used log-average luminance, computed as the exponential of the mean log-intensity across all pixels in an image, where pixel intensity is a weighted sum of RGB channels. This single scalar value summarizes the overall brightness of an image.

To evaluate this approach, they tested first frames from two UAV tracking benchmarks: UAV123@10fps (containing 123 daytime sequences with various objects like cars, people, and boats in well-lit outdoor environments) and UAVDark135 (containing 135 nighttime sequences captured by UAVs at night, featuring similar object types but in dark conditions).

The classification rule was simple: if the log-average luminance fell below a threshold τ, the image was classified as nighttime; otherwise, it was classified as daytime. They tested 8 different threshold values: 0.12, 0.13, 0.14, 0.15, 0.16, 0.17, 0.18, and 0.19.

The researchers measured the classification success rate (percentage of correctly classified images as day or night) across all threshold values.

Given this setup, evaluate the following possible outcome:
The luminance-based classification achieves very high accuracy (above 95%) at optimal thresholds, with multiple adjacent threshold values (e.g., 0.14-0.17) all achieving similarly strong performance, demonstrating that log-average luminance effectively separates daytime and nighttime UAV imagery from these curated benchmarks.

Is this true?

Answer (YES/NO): YES